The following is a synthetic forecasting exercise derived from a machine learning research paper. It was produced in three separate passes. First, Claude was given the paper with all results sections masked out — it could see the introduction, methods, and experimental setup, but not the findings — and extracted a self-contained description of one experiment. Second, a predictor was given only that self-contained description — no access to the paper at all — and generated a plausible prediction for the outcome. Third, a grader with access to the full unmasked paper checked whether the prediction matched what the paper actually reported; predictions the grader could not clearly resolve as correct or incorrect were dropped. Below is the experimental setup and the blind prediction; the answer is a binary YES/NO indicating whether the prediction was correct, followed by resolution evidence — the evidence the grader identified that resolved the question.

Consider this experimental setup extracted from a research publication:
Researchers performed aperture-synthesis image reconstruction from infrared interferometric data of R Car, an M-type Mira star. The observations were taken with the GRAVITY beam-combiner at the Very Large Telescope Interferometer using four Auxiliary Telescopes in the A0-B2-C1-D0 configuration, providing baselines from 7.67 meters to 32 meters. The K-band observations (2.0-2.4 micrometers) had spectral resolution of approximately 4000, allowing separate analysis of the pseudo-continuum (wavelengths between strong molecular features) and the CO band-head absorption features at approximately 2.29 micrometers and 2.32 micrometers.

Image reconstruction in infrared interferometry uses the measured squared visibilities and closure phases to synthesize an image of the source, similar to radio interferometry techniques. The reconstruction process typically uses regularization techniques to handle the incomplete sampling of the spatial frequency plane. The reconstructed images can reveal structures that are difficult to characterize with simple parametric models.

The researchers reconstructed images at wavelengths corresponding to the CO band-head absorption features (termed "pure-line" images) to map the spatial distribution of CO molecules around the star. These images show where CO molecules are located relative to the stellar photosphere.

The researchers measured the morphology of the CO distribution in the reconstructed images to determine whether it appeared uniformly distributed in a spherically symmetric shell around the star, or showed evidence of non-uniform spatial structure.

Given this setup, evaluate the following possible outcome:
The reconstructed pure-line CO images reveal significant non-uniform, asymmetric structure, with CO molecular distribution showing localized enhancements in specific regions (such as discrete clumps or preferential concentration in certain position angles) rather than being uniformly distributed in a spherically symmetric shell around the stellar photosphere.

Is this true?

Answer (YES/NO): YES